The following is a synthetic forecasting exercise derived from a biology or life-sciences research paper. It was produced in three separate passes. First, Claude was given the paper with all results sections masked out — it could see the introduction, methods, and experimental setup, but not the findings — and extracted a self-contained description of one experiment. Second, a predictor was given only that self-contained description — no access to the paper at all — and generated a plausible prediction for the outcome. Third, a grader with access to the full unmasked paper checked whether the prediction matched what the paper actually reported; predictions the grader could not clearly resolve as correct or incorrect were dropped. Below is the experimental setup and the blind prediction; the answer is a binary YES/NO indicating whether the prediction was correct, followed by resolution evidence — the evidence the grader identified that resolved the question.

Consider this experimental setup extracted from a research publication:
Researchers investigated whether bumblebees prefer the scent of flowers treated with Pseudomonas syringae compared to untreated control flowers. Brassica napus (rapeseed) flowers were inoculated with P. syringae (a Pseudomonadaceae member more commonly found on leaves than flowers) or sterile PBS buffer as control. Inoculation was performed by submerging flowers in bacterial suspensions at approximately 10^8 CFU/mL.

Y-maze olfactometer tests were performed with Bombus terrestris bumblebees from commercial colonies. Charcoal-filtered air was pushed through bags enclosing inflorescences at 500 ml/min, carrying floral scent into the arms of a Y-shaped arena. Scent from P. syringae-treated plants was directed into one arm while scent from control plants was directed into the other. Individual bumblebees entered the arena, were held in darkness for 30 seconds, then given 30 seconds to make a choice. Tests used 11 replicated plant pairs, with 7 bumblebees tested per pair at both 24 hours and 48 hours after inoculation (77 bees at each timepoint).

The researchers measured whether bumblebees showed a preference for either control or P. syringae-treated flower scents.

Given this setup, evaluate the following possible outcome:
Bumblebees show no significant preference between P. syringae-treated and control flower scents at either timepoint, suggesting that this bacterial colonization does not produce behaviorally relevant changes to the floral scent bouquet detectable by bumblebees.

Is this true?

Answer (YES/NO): NO